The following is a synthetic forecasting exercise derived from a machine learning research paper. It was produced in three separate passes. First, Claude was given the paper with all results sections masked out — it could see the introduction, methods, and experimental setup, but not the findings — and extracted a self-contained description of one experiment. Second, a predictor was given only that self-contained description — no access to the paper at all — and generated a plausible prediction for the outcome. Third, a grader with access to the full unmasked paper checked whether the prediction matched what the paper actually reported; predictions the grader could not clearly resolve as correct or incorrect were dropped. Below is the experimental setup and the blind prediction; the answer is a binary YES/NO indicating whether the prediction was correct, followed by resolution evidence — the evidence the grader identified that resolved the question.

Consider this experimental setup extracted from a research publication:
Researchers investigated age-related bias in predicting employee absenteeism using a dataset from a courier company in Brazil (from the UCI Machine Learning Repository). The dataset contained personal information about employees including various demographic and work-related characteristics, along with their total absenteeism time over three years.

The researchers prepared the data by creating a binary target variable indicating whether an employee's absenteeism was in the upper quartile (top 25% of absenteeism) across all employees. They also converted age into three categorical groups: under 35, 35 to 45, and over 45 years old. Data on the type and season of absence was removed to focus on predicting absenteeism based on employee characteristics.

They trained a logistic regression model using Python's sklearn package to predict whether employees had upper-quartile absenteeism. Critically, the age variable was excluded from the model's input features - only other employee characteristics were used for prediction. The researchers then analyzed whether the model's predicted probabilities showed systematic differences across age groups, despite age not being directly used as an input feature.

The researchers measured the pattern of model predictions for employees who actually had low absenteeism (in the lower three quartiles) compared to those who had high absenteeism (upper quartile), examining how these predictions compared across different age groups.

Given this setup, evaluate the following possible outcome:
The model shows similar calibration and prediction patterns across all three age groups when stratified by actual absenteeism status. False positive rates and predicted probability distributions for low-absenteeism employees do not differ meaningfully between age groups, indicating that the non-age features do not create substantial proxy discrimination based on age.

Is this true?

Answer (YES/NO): NO